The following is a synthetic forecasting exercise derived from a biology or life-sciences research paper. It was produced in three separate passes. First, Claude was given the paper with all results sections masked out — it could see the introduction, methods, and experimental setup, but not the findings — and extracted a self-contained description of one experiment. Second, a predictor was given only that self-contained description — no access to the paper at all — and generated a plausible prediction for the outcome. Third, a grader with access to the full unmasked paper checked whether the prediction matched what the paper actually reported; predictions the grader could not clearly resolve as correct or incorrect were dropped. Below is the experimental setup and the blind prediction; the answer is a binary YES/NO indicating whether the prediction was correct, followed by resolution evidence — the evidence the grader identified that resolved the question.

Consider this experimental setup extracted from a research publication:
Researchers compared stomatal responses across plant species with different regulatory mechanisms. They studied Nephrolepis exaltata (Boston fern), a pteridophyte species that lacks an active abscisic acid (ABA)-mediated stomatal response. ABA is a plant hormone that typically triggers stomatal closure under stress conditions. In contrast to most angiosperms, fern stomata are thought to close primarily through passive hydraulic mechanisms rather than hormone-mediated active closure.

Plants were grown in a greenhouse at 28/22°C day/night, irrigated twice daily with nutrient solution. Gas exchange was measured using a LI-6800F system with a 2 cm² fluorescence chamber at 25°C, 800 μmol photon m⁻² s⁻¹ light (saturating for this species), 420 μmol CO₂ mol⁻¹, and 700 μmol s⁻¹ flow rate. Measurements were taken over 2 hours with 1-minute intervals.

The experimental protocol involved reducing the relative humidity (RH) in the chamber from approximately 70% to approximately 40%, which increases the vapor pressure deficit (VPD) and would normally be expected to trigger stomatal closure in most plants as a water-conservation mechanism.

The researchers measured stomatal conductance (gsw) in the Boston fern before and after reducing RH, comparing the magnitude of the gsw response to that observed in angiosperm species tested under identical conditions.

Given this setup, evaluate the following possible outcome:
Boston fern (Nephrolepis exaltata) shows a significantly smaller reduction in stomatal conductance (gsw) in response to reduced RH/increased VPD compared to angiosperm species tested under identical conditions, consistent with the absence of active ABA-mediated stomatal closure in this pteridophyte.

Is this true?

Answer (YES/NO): YES